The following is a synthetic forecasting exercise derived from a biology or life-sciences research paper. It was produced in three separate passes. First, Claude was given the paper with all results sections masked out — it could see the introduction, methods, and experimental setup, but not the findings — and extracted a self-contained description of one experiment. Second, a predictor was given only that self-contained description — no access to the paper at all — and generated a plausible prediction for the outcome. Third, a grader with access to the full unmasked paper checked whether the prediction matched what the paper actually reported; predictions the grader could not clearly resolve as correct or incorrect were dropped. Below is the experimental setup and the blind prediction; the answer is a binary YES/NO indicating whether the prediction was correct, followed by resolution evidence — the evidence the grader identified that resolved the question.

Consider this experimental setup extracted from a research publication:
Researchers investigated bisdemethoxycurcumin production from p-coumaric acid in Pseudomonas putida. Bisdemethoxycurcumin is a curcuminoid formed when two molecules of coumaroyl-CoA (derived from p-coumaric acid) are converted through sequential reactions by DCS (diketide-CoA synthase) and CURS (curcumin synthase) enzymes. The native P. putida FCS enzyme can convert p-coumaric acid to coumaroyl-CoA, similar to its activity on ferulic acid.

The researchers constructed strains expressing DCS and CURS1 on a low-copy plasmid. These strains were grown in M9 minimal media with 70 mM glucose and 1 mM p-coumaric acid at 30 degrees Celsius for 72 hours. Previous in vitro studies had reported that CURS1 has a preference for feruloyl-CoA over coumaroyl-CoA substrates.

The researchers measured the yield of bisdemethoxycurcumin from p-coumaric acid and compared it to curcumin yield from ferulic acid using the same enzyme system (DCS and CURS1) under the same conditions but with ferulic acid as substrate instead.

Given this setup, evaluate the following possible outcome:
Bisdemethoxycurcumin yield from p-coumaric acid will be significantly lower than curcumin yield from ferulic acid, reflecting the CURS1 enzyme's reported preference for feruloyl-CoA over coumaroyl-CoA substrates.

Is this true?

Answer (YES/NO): YES